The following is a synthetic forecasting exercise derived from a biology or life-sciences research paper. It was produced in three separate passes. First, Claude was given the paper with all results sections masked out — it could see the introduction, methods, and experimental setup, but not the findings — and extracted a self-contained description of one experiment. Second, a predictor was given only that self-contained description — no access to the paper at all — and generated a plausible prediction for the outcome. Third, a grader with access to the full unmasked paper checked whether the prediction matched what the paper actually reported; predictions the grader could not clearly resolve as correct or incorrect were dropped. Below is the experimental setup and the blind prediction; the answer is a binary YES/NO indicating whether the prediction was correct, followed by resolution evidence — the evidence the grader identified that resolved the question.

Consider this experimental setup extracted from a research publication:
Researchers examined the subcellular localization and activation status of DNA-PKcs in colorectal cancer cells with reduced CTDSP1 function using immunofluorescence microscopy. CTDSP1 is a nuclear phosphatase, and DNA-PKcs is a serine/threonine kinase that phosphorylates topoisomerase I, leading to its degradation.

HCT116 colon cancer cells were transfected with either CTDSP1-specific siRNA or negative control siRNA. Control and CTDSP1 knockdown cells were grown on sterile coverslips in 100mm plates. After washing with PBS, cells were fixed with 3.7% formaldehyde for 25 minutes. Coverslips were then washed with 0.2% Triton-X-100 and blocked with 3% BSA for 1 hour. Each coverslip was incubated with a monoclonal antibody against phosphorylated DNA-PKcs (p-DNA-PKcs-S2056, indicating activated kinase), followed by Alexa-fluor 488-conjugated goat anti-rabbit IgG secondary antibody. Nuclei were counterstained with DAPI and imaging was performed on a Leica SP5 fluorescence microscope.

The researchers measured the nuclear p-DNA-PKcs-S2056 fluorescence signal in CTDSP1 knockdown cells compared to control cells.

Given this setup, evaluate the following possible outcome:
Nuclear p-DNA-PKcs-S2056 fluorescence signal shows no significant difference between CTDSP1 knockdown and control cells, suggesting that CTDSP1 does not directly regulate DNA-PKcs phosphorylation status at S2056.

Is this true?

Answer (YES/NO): NO